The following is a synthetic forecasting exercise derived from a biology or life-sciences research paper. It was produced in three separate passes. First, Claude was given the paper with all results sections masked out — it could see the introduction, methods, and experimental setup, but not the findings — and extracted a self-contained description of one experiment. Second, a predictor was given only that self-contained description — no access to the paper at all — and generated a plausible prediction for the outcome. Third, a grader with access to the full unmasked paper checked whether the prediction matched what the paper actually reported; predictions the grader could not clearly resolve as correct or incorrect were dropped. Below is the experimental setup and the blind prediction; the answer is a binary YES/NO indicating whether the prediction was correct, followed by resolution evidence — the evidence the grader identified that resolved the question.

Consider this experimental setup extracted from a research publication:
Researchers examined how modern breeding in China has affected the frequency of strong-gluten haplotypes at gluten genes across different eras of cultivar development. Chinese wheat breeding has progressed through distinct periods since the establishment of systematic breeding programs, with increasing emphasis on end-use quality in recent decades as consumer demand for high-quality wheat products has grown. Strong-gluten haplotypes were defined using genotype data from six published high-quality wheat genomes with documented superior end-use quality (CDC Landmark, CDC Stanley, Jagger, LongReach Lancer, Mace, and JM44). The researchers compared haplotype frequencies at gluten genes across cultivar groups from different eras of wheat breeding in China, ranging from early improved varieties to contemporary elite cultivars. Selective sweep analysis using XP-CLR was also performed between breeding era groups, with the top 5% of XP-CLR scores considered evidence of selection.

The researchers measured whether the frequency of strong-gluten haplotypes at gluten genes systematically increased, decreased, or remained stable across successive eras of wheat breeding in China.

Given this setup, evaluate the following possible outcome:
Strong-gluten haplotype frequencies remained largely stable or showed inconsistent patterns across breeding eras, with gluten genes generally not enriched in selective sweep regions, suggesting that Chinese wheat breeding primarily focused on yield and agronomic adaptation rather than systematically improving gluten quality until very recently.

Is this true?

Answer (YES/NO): NO